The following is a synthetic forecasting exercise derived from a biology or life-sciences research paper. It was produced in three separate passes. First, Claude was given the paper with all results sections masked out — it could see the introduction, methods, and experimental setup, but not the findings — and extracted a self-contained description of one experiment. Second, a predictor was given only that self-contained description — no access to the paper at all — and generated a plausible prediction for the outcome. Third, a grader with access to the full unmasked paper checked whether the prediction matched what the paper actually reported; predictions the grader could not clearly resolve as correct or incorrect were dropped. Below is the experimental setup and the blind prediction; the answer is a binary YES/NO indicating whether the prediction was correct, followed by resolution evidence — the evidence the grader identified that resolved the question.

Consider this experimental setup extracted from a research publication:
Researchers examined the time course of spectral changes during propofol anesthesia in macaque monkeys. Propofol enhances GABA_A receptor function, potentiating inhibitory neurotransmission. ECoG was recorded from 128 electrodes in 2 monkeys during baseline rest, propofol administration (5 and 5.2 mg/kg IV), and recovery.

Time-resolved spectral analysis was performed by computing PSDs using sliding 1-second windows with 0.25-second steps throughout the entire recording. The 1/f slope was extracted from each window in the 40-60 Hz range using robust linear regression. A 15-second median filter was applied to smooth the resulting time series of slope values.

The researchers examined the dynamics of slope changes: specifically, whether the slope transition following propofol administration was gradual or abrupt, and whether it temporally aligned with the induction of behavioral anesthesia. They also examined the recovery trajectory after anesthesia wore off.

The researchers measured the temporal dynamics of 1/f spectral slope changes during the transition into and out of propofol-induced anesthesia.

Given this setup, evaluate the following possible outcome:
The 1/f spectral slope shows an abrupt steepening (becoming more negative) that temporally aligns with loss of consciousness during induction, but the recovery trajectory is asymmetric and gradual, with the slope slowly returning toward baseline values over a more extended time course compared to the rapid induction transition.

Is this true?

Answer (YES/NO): YES